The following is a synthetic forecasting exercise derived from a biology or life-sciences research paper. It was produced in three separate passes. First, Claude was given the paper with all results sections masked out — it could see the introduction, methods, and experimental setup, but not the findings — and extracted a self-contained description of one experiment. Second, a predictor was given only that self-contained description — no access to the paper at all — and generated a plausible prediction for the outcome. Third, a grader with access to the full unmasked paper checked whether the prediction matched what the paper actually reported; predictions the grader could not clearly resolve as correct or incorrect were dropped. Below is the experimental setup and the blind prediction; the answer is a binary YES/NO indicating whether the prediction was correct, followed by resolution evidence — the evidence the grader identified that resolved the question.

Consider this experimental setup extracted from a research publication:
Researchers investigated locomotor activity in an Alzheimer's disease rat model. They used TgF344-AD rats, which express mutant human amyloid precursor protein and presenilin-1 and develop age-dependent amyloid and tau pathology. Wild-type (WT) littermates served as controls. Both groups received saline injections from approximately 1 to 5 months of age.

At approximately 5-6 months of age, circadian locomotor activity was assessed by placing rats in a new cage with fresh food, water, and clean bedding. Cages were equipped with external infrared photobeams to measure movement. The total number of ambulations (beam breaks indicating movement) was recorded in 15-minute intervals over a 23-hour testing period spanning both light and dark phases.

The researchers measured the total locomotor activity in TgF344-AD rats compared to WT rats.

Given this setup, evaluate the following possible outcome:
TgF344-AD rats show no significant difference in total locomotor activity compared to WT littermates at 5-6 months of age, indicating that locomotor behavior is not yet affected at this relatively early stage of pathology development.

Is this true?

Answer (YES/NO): NO